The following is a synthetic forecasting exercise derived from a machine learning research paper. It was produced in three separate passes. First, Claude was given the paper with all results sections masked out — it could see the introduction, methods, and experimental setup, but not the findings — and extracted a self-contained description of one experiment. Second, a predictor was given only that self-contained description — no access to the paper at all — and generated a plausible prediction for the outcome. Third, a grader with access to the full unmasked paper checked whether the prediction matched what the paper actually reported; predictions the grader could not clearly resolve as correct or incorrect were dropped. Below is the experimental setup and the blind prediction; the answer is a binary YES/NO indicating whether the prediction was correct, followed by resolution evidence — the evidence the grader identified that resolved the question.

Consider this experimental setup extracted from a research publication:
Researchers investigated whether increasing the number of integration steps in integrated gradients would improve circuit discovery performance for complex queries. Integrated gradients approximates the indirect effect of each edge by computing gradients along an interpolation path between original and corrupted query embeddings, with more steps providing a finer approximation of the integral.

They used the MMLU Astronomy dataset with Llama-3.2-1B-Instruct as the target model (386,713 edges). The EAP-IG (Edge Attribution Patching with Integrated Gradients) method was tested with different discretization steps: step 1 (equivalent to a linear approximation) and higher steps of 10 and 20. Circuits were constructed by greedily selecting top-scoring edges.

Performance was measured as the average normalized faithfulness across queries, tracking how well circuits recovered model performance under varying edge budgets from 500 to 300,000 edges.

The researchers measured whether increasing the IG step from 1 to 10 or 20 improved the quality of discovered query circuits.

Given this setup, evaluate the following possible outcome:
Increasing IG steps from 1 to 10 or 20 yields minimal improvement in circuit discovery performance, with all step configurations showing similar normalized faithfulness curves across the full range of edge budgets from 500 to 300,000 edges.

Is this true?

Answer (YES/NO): YES